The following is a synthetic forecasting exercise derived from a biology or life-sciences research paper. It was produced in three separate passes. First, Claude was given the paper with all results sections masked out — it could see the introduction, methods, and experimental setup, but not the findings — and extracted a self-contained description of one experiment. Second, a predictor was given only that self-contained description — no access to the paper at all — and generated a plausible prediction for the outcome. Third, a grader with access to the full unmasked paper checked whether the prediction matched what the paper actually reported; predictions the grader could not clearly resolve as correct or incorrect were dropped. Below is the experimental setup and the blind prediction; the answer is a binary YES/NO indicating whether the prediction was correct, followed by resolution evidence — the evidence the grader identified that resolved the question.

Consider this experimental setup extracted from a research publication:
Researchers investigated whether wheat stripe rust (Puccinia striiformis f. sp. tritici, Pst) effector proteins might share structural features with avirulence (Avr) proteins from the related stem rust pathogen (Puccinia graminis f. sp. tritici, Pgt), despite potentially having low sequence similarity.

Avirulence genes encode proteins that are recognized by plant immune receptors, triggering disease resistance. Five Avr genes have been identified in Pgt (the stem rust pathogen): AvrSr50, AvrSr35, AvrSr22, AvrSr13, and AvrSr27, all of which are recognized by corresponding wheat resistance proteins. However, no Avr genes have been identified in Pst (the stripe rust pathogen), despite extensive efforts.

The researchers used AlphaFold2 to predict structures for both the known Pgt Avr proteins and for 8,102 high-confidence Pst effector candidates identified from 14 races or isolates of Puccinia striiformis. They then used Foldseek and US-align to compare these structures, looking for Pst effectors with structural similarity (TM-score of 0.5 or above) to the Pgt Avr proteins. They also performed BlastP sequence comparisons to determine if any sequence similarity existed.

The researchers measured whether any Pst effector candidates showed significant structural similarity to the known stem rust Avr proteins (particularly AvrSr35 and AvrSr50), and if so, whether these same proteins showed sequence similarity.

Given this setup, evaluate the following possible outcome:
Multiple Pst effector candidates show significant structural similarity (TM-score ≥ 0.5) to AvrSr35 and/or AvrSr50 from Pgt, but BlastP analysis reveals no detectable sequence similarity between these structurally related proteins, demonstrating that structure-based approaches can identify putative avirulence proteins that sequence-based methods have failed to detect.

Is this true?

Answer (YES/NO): YES